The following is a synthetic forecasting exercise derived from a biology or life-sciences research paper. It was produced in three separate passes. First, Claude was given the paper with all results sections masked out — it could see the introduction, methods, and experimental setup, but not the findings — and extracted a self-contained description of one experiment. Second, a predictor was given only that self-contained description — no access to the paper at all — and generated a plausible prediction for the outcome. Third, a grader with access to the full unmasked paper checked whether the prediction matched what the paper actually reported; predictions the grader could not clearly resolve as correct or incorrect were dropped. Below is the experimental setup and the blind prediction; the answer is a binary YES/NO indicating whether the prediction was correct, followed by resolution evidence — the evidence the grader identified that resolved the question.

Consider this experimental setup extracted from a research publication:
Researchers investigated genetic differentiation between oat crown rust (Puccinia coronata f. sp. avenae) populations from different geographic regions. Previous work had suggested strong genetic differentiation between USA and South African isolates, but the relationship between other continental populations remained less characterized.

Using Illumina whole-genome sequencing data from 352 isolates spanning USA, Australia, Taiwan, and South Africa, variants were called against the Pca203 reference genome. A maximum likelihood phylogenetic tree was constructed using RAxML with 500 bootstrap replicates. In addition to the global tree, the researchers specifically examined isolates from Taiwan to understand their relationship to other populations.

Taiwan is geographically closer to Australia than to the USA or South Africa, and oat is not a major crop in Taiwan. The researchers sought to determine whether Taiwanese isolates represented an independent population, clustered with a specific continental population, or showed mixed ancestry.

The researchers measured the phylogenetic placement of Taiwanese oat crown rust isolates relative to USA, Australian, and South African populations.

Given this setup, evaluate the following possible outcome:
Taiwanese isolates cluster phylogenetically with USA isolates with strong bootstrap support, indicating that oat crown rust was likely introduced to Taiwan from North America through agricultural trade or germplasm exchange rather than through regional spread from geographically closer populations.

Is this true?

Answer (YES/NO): NO